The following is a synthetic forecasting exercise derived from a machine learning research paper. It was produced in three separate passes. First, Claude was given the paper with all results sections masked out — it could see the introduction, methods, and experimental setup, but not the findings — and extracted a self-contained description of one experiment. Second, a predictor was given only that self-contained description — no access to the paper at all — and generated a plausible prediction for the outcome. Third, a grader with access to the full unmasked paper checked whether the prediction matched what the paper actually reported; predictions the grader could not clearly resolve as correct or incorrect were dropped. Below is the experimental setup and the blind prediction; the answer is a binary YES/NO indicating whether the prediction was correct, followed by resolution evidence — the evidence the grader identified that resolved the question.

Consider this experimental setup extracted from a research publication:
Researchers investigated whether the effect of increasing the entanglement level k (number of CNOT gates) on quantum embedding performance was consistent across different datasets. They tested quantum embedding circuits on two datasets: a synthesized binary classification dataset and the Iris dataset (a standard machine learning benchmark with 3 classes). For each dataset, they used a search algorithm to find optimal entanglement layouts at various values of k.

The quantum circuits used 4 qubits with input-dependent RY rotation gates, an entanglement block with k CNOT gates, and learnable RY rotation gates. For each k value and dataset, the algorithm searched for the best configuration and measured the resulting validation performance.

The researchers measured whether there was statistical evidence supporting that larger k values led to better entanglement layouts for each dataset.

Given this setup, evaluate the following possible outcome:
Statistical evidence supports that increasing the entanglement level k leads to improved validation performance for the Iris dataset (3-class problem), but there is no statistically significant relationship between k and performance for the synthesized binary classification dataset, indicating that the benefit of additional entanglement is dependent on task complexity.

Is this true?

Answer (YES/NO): NO